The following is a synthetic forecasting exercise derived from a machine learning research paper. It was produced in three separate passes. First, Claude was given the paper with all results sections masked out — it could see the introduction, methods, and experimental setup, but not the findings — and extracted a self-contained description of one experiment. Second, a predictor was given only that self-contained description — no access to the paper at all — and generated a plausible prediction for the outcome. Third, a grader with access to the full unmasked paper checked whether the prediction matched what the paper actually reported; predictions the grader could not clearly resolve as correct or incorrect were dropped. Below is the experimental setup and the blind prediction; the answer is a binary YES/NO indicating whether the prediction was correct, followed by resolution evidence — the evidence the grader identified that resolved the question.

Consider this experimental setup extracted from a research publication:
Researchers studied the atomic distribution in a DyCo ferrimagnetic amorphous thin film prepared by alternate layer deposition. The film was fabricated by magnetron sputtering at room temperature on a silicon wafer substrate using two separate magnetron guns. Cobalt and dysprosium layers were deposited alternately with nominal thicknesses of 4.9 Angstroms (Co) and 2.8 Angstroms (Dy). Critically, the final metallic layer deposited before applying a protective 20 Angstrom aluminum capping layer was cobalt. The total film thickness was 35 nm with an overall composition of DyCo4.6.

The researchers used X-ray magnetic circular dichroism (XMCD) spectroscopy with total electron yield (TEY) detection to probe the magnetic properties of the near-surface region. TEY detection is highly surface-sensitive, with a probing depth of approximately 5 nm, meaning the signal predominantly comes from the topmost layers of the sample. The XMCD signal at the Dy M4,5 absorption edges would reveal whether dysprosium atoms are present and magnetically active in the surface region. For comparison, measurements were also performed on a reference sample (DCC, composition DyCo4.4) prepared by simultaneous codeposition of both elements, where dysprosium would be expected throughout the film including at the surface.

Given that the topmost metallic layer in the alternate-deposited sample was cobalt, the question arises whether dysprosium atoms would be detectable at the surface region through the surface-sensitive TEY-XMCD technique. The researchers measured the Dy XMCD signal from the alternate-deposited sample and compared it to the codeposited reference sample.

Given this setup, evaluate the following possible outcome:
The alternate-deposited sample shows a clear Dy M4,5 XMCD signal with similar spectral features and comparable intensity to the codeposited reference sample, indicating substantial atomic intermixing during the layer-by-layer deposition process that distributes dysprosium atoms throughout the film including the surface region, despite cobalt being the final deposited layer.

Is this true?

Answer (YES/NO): NO